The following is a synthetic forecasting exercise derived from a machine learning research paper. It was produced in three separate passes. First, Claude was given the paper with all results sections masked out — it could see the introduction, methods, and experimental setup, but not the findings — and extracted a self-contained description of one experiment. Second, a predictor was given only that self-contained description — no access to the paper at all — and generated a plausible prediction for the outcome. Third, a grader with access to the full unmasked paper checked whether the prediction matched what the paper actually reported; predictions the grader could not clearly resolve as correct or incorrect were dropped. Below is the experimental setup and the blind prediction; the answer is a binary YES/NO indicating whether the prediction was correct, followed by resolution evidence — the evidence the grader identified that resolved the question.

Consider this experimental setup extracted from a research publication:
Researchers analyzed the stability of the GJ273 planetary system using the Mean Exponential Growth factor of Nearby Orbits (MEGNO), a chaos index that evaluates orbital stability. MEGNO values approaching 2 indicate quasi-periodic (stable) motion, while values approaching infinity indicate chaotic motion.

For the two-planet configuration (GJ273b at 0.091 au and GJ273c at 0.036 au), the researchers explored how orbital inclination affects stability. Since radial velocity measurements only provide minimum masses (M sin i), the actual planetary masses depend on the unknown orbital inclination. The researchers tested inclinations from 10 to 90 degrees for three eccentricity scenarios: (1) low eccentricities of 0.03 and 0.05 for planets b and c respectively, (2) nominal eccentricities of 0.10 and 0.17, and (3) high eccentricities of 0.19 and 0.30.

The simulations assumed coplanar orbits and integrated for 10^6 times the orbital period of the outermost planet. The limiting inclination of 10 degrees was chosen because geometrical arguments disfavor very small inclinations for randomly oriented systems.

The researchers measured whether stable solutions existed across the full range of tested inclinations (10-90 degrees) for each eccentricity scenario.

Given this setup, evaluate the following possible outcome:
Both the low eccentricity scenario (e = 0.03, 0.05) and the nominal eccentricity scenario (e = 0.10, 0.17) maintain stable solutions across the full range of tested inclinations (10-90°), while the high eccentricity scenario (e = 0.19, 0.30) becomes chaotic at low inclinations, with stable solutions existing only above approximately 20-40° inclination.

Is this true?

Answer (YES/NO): NO